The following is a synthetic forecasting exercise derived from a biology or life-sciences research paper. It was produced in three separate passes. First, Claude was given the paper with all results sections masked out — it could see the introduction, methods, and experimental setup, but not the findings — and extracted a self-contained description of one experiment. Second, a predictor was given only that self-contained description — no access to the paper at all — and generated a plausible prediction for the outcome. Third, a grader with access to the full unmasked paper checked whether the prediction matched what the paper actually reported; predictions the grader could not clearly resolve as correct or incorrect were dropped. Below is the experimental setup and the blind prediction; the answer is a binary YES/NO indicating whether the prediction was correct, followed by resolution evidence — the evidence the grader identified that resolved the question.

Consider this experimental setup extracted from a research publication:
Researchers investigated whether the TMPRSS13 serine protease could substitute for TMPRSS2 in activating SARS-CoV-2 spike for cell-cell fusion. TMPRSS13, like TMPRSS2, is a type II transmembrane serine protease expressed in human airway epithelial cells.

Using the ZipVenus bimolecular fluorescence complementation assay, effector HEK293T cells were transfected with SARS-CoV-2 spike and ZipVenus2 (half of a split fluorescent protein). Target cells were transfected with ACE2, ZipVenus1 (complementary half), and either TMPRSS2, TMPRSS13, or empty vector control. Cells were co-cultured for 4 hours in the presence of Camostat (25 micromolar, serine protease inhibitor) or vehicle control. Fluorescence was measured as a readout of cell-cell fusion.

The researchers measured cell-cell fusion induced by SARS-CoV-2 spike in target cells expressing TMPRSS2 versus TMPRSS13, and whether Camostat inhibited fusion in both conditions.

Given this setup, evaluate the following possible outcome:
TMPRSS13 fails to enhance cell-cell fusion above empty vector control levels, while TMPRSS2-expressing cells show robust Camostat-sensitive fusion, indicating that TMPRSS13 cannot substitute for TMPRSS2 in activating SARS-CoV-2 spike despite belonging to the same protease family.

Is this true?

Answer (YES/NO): NO